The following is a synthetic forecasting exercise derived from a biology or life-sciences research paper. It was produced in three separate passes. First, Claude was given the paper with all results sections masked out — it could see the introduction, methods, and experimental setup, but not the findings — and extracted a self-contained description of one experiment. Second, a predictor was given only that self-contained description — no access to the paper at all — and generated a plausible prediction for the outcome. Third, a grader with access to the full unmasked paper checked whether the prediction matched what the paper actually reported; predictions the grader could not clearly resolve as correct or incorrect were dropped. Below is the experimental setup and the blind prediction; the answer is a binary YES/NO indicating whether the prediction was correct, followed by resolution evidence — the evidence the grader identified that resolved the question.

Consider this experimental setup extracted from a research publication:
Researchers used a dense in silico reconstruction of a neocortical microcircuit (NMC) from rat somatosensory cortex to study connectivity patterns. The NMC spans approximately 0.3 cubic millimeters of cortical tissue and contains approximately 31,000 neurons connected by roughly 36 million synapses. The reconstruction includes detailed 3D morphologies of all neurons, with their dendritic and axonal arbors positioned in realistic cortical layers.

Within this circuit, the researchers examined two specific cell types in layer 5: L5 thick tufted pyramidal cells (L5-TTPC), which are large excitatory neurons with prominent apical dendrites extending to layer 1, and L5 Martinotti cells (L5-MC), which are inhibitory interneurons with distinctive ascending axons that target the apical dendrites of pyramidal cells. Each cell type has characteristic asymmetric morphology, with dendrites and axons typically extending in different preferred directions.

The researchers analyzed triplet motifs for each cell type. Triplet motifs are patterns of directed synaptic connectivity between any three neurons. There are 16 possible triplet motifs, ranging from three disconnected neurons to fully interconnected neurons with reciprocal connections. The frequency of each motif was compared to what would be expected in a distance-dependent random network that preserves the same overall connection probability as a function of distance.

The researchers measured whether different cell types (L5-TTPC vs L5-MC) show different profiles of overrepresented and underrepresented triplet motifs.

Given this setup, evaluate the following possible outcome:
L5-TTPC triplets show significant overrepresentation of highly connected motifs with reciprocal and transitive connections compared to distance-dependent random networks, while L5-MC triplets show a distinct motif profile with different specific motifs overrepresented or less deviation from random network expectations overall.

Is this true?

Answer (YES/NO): NO